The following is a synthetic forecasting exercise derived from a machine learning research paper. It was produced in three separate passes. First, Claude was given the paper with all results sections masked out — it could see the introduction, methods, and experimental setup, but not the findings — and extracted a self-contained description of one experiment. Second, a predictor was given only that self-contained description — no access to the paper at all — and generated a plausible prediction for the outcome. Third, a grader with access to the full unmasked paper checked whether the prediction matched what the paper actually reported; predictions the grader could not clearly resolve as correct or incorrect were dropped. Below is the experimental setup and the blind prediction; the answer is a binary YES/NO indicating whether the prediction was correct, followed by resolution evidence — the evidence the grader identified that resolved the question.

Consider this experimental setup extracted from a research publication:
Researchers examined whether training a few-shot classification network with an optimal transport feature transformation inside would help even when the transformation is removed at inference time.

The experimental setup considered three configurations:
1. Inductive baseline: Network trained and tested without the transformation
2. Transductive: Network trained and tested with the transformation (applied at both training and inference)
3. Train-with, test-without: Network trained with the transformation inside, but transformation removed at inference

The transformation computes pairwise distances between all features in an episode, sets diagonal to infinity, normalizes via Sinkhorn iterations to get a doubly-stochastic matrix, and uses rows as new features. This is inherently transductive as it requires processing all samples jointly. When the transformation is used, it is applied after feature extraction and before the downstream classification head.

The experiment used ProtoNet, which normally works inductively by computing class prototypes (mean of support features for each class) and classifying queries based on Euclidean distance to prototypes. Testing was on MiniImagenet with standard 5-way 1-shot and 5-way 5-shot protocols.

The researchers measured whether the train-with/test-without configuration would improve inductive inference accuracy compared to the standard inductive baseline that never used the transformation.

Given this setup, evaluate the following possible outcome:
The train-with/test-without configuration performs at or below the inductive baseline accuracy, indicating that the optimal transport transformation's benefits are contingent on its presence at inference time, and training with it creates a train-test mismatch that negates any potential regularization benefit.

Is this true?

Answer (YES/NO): NO